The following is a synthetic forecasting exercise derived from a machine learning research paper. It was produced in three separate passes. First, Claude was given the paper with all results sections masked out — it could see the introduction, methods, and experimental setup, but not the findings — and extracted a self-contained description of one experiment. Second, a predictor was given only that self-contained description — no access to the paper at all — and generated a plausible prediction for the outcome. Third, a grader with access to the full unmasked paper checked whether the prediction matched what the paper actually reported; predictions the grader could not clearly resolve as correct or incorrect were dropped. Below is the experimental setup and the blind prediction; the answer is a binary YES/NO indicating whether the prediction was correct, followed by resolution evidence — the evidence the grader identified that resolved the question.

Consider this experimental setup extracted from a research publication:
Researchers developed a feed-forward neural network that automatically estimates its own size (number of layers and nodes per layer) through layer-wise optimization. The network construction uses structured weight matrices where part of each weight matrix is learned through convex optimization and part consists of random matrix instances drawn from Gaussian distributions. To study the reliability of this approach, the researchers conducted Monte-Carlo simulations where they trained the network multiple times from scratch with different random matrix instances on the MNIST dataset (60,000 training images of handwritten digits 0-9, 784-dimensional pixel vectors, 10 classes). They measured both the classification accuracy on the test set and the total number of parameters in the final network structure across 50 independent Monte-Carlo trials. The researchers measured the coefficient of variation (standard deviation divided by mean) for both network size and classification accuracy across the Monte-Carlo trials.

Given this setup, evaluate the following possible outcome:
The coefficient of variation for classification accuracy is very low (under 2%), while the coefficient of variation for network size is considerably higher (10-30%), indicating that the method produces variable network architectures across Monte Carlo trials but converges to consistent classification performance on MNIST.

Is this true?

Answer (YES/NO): NO